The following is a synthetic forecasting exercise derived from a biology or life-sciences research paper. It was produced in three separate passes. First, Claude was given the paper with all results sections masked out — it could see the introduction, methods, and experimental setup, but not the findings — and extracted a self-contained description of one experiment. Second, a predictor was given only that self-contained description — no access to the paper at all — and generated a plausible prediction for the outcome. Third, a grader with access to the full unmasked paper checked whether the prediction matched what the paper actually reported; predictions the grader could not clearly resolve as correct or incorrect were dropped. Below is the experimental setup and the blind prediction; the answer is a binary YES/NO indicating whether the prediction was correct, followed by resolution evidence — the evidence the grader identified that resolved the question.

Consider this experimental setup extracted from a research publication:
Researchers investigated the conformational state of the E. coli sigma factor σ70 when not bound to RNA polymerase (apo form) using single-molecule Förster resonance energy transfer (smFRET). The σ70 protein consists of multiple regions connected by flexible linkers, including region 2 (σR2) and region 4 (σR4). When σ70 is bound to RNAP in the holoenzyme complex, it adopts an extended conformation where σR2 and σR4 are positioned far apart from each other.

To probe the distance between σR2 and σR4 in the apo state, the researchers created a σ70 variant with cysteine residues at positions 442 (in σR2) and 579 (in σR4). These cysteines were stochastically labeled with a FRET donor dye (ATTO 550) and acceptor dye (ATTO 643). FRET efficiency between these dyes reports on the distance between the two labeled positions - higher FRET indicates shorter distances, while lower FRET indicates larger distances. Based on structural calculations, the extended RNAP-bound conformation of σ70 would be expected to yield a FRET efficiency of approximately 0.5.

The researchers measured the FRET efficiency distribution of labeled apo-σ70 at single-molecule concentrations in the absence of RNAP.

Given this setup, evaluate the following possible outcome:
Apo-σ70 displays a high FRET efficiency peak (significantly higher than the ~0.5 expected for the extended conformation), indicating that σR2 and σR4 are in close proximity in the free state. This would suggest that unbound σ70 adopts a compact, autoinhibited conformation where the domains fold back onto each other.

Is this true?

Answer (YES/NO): YES